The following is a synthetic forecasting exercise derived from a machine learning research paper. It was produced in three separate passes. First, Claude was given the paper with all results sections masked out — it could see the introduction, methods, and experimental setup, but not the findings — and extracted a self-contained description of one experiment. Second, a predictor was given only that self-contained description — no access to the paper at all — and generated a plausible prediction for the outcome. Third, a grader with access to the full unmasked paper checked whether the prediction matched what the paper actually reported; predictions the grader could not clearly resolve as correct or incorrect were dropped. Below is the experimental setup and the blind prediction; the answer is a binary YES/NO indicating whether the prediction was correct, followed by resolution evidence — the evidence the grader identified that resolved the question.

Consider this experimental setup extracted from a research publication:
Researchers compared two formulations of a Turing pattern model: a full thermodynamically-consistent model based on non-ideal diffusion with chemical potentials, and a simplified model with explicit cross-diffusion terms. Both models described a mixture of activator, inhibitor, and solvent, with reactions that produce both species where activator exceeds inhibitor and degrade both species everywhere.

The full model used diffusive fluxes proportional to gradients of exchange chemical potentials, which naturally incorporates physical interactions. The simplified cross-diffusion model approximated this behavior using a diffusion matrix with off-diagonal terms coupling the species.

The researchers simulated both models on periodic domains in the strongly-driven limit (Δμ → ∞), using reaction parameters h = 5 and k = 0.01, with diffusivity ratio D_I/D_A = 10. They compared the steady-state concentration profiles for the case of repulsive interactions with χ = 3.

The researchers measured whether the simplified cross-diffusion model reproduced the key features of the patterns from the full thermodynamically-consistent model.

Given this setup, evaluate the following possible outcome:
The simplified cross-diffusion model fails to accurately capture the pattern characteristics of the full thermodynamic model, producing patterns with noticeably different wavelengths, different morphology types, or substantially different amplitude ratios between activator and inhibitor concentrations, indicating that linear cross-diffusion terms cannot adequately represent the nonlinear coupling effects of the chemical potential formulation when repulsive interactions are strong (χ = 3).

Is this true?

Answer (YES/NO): NO